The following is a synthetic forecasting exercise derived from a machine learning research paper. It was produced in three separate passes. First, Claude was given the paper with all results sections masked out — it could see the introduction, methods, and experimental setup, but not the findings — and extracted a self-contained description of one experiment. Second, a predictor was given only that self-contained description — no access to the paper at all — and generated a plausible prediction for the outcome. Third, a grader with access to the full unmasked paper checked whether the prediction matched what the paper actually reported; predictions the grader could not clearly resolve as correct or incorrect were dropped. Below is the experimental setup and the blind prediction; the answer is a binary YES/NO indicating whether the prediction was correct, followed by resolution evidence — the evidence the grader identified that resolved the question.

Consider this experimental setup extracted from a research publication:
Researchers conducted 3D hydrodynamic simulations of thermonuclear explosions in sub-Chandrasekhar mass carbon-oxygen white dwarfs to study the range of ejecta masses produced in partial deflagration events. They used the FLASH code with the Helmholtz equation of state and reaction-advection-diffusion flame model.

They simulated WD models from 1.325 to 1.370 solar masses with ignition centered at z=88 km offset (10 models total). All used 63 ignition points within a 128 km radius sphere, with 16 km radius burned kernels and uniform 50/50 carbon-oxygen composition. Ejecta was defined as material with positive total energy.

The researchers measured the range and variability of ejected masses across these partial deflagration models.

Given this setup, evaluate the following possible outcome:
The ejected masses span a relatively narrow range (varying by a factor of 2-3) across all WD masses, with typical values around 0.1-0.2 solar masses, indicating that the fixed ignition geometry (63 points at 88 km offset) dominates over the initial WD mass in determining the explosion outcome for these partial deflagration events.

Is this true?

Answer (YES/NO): NO